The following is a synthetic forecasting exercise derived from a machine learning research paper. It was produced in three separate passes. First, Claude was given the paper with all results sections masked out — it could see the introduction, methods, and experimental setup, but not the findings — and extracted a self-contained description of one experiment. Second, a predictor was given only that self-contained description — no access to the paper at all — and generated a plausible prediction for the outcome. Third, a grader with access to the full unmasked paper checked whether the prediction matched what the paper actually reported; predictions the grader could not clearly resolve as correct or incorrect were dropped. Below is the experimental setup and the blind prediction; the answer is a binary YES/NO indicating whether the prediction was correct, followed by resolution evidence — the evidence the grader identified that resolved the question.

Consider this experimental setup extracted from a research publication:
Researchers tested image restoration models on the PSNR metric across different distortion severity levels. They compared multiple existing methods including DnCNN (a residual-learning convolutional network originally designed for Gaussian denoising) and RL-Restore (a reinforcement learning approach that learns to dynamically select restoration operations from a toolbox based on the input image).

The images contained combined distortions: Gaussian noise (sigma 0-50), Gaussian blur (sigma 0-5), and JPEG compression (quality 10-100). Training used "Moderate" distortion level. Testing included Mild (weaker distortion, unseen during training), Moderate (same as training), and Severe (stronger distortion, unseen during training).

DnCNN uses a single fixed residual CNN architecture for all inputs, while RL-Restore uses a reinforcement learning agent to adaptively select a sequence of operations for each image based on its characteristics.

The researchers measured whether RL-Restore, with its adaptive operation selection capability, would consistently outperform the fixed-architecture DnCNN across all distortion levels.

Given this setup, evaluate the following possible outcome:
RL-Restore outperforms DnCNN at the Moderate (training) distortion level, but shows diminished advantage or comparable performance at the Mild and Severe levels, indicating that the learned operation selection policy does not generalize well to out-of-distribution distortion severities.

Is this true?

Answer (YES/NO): NO